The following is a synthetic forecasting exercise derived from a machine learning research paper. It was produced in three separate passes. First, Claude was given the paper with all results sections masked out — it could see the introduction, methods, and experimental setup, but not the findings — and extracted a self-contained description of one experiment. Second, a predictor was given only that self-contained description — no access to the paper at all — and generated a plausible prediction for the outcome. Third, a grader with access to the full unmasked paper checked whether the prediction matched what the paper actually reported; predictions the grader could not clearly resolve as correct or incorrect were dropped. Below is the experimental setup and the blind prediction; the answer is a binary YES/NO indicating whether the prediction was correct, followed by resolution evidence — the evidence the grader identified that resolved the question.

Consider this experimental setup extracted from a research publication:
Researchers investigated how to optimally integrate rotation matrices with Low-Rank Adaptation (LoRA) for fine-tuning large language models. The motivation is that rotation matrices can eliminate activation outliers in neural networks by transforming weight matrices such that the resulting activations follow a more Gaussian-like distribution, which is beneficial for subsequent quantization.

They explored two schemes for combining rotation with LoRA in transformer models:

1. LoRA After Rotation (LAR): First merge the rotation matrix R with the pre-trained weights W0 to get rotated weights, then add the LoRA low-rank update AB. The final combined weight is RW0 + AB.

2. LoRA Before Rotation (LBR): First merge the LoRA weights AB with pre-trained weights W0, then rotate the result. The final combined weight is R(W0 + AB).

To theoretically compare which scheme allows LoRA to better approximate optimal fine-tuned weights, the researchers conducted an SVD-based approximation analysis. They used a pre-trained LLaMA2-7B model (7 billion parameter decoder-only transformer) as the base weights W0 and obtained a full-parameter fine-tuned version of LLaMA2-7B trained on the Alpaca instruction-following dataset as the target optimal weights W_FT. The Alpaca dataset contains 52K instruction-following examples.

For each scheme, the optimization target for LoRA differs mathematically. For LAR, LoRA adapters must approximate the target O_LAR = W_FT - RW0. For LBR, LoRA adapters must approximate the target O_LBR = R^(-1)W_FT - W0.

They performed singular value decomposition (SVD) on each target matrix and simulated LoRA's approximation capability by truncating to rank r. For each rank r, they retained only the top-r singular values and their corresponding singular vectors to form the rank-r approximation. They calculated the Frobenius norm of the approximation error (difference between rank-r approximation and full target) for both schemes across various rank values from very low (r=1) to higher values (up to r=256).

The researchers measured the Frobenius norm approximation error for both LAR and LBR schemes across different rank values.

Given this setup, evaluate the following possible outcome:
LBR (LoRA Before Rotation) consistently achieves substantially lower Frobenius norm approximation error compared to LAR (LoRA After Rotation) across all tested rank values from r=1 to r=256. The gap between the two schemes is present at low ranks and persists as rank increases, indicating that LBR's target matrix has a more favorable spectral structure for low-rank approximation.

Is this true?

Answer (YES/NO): NO